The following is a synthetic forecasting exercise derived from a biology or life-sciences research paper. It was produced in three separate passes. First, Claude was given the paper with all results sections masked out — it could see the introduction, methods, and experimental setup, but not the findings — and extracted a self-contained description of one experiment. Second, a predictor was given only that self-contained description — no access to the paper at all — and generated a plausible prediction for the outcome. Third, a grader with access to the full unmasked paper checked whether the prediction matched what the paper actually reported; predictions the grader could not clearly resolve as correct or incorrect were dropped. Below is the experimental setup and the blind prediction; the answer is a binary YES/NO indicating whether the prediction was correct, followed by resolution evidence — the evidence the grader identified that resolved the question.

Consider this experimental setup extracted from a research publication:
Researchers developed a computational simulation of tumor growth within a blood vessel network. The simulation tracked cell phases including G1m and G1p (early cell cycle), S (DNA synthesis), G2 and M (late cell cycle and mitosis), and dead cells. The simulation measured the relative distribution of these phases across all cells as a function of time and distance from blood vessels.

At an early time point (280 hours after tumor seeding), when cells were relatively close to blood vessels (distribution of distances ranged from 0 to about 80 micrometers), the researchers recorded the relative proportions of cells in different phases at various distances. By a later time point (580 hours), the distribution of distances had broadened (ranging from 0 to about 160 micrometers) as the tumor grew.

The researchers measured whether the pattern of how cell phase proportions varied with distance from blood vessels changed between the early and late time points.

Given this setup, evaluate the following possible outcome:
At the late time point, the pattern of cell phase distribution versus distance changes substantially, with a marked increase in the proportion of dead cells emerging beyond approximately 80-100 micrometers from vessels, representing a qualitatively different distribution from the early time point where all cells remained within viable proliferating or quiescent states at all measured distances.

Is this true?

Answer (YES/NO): NO